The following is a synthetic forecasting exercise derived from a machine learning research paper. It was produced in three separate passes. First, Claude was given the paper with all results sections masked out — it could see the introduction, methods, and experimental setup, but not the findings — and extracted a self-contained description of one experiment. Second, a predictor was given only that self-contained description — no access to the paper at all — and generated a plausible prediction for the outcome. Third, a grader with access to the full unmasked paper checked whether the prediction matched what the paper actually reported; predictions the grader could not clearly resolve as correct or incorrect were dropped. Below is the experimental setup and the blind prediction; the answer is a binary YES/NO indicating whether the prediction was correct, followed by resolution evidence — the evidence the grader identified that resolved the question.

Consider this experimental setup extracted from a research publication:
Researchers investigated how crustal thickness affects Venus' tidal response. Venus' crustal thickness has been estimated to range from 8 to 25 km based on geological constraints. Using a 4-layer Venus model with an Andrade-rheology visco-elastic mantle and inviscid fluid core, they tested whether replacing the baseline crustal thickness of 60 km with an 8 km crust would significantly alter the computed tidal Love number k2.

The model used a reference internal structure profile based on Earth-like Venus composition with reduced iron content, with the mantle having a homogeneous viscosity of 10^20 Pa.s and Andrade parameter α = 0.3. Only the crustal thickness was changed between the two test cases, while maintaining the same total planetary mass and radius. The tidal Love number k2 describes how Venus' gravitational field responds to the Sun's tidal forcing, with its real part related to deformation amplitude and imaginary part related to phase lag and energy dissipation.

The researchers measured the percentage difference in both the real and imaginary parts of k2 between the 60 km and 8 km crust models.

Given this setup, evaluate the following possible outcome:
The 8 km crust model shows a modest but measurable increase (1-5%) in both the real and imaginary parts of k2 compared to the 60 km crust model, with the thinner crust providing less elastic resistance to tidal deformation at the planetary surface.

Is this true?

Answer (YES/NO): NO